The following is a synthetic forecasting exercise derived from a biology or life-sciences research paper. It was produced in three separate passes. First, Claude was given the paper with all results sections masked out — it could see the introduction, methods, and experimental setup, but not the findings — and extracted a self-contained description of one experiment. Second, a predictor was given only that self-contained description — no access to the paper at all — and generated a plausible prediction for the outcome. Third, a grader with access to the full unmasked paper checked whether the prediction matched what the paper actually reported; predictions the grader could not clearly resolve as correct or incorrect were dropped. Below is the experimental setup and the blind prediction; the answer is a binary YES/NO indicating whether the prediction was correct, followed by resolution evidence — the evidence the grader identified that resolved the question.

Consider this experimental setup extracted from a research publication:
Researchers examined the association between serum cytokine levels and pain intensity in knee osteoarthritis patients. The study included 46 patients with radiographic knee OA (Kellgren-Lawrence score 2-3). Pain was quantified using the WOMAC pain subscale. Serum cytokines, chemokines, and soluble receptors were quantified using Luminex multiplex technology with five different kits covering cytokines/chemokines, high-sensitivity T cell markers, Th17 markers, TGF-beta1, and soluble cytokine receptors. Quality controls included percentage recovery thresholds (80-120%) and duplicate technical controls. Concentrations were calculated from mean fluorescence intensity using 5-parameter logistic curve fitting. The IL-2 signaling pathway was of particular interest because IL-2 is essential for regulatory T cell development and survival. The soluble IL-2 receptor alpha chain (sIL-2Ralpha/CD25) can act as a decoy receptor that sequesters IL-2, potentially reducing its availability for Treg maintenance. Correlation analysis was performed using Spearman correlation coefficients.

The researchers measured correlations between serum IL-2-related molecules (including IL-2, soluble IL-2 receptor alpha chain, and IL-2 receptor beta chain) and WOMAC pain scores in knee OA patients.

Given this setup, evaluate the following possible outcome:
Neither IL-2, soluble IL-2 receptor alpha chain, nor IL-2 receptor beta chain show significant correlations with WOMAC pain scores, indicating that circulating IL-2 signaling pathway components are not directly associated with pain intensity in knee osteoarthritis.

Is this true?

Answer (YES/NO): NO